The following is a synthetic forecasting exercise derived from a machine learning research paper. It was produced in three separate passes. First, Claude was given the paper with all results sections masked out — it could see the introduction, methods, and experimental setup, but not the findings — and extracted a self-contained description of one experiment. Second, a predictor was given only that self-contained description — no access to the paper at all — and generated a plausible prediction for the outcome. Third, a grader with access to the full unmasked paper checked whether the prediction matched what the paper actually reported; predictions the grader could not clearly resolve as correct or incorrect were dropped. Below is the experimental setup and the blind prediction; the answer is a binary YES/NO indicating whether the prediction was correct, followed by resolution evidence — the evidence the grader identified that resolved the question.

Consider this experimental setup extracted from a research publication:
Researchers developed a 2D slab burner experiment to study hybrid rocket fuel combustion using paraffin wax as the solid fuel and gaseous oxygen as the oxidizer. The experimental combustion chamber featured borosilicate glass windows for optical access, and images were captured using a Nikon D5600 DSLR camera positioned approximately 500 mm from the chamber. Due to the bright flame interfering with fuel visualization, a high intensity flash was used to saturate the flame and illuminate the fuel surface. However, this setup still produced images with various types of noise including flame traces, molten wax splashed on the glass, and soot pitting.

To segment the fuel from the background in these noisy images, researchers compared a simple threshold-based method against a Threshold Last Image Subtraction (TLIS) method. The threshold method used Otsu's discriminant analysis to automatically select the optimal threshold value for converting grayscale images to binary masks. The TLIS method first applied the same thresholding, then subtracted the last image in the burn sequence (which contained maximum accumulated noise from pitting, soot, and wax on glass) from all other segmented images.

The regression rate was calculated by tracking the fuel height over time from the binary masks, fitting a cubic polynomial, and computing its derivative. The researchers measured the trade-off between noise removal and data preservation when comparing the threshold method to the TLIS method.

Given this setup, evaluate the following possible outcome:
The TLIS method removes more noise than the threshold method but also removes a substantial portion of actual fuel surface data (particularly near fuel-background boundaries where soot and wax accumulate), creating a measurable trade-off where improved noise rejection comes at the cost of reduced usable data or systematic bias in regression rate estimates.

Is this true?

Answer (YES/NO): YES